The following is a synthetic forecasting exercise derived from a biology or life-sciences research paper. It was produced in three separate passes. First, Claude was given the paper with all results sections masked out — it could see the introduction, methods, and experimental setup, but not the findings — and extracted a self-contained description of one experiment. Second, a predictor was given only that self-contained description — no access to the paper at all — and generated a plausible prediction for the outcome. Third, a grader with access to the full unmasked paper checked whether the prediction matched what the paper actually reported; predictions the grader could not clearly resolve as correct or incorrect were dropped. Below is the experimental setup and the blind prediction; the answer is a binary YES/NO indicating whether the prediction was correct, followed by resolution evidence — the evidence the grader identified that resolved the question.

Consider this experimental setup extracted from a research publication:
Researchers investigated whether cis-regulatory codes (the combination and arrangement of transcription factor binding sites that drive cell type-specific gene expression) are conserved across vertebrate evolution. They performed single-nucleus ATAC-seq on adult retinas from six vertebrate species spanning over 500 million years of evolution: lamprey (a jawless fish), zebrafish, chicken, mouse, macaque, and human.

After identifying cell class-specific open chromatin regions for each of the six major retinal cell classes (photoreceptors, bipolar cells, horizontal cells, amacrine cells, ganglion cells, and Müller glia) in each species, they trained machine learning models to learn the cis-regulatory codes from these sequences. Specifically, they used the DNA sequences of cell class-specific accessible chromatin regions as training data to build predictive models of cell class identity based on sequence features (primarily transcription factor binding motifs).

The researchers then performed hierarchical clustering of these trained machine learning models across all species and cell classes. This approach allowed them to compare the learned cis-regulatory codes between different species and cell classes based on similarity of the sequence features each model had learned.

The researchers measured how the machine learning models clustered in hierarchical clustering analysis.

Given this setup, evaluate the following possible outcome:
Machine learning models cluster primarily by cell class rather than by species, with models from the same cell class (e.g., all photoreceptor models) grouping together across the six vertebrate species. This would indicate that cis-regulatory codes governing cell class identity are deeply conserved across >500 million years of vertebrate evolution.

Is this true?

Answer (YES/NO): YES